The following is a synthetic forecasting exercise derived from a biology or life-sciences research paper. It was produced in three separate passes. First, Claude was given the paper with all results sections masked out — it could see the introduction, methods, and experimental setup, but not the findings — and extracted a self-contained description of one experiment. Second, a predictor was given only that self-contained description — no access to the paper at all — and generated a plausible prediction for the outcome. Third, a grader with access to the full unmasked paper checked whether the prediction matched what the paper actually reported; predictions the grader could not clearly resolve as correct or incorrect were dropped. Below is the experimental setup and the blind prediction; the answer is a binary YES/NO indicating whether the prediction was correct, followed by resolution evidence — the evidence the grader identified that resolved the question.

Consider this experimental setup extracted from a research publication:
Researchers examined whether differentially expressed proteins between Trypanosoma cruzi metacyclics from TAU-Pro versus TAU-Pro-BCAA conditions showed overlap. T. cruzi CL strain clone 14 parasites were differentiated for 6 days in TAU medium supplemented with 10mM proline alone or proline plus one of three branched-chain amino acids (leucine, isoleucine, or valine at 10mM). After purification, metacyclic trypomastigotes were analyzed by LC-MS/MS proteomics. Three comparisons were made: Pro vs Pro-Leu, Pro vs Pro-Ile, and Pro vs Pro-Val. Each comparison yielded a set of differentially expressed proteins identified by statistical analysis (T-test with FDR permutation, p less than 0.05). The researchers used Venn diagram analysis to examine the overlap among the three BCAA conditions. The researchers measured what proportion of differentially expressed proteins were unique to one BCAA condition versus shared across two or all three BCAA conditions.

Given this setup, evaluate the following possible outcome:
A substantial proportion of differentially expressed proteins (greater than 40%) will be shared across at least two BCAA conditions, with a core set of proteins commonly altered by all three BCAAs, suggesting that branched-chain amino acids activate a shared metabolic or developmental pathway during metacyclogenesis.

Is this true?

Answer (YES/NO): NO